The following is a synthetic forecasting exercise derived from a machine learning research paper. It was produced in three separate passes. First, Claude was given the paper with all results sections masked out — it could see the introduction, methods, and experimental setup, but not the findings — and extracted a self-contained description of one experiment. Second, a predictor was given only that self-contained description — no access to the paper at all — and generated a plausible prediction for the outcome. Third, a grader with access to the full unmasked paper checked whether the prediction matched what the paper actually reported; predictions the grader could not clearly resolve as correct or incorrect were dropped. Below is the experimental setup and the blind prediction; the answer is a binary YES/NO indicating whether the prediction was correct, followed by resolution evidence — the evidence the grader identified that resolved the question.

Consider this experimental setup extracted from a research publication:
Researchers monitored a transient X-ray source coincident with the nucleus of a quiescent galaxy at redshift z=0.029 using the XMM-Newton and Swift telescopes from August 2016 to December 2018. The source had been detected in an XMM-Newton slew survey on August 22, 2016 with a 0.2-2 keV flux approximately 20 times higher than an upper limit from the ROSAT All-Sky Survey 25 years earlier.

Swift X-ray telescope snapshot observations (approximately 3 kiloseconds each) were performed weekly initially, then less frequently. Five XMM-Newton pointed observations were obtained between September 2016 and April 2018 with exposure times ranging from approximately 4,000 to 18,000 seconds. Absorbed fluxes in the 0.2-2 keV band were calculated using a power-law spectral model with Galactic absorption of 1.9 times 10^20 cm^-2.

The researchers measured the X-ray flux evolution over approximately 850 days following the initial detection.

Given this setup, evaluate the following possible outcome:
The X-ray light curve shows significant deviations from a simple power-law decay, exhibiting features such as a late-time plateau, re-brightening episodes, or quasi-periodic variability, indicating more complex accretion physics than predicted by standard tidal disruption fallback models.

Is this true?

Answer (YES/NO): NO